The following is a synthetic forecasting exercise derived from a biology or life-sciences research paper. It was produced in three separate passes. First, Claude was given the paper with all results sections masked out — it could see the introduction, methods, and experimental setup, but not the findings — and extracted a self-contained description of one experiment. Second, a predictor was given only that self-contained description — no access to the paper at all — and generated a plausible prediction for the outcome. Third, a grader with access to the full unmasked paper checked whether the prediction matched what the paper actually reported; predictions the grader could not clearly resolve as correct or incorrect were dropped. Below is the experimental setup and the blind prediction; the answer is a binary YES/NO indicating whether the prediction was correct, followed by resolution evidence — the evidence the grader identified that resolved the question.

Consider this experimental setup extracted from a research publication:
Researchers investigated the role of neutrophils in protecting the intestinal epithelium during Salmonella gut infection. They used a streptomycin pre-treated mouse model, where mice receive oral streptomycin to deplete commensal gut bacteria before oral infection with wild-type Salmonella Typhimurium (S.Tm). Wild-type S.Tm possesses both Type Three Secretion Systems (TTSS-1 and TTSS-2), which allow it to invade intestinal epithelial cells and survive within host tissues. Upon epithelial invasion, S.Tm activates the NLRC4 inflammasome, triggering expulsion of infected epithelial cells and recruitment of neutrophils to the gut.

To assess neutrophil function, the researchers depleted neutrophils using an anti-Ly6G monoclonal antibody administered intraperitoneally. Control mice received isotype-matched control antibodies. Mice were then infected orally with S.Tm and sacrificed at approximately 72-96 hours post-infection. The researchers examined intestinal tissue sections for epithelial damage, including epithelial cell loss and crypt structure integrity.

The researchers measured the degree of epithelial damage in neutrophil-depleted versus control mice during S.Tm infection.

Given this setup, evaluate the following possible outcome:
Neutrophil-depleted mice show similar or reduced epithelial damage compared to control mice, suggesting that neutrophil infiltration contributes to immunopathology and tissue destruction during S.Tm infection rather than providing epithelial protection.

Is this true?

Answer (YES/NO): NO